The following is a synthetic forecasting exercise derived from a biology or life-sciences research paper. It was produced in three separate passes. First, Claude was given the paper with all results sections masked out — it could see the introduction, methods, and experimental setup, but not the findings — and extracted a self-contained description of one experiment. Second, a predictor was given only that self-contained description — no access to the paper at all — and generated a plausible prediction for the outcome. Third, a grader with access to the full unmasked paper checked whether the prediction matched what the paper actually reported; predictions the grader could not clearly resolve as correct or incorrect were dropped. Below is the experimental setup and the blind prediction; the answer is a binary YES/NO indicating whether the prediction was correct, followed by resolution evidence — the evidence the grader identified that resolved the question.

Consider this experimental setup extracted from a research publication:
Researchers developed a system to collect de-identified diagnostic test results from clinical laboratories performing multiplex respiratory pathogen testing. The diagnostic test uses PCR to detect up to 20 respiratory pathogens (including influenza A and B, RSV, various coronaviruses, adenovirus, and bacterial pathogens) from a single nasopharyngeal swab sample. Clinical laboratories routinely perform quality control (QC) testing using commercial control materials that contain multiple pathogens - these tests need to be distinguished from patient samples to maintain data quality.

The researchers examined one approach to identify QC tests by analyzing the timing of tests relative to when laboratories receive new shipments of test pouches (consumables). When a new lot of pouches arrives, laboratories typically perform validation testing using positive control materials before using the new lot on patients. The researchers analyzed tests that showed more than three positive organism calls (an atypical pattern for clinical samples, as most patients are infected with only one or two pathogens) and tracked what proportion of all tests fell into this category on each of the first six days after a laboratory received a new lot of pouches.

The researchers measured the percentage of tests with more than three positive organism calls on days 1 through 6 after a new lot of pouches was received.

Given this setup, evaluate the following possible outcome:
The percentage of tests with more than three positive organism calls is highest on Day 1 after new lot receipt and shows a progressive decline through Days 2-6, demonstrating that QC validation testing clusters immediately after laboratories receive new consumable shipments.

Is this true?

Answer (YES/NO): YES